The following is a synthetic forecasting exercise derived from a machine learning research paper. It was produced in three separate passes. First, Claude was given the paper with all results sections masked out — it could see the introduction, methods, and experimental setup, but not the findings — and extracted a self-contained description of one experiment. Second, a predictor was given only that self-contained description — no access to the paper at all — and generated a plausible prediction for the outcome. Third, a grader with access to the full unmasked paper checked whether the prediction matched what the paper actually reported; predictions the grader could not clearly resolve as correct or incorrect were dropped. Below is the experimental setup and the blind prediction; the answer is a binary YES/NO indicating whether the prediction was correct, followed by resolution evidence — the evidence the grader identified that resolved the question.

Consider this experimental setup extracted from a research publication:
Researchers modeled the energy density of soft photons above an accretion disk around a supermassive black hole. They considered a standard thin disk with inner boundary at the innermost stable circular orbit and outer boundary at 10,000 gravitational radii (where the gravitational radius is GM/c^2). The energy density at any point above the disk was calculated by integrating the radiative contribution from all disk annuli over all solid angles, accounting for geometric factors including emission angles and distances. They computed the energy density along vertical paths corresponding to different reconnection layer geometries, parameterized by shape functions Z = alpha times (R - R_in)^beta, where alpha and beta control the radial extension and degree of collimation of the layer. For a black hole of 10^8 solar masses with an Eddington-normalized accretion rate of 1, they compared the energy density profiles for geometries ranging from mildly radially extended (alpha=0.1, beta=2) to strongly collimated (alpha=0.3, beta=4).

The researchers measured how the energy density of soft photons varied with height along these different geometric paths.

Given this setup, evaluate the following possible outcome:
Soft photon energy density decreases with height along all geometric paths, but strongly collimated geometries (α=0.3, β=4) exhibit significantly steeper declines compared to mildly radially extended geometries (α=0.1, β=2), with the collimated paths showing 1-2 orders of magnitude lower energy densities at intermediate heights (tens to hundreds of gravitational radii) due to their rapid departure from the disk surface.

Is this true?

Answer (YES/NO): NO